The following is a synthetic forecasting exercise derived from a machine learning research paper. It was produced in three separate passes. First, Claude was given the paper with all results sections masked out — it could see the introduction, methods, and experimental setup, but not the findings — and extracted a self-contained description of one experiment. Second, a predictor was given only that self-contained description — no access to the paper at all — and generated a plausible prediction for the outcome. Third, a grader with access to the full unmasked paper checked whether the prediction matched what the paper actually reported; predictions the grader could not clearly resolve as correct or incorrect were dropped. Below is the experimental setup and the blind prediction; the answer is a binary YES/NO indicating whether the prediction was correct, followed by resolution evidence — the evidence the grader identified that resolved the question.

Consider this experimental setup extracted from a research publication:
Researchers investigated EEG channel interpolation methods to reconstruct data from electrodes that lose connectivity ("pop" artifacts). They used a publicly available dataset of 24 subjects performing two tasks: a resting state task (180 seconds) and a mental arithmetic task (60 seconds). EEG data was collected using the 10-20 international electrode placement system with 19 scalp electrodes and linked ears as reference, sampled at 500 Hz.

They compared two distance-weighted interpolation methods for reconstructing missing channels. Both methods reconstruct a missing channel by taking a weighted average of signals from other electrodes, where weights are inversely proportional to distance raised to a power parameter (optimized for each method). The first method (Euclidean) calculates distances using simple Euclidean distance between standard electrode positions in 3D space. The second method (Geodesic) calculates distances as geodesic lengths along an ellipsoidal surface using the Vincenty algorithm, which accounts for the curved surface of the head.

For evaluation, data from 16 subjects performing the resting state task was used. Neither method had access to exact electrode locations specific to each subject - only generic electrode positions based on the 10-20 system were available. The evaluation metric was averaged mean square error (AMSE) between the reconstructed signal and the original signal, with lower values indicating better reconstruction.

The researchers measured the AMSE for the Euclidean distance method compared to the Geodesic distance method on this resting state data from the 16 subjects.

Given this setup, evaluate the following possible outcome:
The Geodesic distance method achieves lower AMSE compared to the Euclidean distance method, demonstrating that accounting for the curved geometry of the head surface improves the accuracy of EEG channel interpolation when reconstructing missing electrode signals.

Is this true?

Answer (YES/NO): NO